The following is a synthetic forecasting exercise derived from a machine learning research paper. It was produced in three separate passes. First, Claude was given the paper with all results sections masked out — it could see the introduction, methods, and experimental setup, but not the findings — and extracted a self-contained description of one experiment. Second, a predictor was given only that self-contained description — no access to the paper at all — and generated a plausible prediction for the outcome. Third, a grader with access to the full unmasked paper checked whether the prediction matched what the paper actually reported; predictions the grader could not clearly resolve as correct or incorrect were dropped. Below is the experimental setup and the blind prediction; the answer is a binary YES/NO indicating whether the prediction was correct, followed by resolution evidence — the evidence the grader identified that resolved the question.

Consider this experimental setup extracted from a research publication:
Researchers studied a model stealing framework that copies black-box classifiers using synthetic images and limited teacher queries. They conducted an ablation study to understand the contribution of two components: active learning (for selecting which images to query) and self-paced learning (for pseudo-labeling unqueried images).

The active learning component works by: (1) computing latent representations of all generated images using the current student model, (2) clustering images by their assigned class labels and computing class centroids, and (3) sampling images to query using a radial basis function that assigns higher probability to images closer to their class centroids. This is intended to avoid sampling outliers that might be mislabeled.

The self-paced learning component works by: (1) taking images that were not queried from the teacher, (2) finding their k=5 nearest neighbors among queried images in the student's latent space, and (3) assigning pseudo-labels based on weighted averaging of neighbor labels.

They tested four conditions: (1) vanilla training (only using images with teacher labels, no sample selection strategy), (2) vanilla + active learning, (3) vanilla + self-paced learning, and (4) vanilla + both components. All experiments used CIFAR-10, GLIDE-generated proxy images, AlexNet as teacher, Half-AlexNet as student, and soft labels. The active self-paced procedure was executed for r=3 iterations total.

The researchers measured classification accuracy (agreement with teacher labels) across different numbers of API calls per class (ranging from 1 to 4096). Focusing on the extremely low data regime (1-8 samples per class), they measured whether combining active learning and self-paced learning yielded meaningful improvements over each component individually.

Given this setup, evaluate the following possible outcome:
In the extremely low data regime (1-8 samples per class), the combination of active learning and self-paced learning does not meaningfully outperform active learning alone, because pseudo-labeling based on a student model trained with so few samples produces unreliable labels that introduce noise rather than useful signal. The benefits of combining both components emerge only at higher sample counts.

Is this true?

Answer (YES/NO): NO